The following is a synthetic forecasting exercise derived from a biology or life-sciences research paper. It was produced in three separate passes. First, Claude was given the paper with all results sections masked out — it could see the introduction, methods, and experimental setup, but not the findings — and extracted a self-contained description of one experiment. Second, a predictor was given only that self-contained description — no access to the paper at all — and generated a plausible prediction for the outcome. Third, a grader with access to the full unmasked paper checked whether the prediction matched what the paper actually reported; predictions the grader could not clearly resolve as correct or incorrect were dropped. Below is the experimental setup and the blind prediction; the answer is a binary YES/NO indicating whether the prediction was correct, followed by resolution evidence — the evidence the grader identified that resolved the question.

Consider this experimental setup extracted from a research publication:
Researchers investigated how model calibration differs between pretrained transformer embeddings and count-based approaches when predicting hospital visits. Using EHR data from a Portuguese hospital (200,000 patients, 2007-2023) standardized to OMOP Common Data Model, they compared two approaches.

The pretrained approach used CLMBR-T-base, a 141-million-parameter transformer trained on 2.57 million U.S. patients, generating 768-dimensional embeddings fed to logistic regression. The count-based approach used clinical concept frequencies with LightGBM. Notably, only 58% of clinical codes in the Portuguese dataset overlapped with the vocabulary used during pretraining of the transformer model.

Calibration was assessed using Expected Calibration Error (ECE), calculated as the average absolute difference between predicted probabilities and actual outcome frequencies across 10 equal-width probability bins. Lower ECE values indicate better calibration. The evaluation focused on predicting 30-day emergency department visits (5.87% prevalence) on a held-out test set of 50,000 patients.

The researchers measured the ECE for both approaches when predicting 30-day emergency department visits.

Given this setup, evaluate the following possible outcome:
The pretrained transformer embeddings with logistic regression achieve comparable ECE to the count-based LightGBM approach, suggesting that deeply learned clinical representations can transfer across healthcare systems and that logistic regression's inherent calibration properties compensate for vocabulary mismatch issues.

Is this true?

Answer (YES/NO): NO